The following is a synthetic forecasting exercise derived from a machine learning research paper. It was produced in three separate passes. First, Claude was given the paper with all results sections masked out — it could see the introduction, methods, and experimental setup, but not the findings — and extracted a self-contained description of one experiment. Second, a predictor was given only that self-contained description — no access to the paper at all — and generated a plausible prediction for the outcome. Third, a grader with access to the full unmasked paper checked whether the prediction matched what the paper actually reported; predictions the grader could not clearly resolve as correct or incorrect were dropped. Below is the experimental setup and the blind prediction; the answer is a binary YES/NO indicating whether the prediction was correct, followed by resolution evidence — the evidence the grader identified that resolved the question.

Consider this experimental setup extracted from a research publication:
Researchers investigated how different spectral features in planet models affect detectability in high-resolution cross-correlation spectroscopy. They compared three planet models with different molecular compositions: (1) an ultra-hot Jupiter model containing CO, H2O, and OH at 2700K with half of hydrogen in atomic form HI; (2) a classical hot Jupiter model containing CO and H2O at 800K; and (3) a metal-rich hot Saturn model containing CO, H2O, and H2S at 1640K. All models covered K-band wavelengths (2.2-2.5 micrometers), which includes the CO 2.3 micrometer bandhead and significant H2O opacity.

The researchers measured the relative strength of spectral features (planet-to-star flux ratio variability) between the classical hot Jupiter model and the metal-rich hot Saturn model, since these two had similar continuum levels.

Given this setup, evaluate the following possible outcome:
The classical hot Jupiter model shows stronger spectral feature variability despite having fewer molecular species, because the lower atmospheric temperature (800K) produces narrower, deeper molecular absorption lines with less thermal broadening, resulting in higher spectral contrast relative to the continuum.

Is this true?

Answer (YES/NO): NO